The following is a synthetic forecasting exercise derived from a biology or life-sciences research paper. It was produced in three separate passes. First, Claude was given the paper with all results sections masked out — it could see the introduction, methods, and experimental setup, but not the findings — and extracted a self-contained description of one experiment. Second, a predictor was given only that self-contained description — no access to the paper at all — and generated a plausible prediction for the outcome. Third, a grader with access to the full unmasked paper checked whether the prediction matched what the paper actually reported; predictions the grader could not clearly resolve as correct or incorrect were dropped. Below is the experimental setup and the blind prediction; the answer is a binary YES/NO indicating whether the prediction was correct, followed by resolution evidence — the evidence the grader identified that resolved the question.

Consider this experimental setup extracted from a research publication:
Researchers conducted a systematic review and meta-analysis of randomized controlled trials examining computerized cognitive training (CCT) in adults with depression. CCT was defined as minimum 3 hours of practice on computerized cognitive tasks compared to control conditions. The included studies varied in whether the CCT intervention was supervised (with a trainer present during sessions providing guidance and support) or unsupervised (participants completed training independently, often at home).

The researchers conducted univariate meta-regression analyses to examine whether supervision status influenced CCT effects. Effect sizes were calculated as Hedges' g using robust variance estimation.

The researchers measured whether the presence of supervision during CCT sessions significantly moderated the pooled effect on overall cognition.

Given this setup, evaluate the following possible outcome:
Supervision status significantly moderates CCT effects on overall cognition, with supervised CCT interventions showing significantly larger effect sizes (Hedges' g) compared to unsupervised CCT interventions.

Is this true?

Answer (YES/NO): NO